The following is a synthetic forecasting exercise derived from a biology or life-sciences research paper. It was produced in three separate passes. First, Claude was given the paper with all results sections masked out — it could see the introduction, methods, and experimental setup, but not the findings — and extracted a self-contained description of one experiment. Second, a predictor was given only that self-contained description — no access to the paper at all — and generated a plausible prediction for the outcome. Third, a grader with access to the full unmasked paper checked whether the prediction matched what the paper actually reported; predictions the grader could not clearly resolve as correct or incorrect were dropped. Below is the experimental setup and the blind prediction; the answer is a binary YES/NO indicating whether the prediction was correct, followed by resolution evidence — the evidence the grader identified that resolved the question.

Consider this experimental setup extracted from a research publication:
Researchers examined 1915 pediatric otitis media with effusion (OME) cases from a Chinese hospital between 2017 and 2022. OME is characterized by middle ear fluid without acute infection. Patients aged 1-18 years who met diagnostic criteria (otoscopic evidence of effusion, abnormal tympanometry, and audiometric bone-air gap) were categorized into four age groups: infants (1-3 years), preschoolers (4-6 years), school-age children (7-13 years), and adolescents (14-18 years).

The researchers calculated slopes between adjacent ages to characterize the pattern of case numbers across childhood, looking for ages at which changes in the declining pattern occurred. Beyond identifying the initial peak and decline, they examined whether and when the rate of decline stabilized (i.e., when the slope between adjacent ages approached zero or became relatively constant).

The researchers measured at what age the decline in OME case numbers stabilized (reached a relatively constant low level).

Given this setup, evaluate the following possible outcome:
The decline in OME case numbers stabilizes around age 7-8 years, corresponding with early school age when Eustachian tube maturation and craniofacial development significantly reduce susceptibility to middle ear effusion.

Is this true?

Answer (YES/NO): NO